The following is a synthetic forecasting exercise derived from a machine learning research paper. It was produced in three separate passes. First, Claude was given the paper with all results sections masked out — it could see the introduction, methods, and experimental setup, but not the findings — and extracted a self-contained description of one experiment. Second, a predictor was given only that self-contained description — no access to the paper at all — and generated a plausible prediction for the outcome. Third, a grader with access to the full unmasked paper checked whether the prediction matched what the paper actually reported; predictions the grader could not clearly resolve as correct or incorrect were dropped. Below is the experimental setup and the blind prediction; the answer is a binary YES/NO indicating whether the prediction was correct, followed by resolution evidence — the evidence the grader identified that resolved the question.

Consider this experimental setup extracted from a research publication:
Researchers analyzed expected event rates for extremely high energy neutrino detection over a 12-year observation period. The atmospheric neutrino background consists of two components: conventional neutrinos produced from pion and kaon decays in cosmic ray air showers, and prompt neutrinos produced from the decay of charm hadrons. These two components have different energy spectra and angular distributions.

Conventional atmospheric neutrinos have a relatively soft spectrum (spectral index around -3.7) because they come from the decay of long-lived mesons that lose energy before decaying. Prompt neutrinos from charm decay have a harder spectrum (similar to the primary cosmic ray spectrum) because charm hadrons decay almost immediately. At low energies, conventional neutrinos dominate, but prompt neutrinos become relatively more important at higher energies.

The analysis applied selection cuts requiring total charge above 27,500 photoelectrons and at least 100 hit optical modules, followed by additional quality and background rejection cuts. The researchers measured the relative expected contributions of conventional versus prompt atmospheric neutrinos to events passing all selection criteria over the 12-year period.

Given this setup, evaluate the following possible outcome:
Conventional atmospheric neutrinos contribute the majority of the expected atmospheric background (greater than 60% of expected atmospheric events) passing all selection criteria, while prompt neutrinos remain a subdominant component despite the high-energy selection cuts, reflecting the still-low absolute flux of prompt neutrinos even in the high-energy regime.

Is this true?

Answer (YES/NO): YES